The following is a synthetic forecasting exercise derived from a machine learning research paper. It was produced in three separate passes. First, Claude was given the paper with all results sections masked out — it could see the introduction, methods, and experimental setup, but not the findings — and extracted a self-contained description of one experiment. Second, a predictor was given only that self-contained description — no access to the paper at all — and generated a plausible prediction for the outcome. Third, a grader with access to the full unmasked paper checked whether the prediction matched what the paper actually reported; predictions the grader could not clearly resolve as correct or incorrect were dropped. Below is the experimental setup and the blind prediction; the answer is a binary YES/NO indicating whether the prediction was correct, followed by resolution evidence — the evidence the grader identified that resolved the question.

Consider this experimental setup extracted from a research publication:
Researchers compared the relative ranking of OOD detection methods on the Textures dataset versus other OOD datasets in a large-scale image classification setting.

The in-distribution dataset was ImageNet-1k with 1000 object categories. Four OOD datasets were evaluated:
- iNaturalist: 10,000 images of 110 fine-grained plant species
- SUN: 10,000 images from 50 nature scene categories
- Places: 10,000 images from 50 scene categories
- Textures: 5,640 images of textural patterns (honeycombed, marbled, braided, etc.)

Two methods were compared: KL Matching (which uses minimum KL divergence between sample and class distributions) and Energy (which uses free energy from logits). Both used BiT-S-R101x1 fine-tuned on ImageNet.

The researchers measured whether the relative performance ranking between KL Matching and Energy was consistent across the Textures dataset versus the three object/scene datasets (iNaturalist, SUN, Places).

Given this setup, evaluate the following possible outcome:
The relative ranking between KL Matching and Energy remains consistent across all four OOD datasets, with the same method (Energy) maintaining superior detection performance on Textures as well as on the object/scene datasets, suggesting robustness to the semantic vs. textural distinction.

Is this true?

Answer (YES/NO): NO